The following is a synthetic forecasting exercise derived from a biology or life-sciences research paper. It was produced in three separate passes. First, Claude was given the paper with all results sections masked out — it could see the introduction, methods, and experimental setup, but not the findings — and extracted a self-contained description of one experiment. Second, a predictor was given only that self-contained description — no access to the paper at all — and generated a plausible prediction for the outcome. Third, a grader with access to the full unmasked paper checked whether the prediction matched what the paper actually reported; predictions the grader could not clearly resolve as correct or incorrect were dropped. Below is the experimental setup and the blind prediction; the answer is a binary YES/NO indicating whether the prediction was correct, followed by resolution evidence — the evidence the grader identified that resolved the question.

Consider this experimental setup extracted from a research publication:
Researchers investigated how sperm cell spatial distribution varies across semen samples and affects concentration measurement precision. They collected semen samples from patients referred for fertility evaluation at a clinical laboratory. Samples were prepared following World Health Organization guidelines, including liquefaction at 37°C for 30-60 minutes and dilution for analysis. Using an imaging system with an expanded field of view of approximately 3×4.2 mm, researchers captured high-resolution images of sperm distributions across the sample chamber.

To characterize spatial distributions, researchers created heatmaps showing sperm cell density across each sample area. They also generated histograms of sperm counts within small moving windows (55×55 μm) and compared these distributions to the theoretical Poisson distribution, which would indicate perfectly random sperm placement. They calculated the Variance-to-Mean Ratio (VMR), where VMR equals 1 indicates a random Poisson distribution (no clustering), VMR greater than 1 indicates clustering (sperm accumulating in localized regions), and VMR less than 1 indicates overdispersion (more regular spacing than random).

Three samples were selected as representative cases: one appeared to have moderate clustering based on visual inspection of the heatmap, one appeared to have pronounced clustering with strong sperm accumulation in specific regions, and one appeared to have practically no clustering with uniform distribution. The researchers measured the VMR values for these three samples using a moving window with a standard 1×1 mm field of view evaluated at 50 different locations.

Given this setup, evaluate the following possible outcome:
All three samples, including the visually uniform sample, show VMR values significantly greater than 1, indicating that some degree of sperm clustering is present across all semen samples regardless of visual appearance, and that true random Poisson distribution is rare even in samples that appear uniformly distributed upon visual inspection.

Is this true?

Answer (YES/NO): NO